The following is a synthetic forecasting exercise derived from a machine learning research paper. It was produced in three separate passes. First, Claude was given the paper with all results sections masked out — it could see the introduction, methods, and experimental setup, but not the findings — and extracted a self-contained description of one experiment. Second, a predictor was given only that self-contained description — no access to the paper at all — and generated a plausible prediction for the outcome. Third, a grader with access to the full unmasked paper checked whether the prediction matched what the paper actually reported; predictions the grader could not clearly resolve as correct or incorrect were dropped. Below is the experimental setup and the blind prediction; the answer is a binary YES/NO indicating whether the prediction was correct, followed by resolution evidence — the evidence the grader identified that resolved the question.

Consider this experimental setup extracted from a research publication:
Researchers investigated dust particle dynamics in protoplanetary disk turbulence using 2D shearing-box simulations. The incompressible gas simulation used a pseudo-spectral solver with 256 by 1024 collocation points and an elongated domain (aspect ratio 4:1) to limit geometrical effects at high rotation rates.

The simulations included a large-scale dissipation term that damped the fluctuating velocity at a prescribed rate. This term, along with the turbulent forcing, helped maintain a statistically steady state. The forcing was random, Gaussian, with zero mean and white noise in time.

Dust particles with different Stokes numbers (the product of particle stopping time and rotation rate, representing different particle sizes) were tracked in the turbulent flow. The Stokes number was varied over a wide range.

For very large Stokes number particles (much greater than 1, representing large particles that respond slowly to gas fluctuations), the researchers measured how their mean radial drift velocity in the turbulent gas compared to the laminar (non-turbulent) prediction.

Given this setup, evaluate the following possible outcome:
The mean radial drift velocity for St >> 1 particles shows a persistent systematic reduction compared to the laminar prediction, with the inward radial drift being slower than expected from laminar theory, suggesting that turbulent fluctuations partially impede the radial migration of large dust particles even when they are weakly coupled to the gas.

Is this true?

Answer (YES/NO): NO